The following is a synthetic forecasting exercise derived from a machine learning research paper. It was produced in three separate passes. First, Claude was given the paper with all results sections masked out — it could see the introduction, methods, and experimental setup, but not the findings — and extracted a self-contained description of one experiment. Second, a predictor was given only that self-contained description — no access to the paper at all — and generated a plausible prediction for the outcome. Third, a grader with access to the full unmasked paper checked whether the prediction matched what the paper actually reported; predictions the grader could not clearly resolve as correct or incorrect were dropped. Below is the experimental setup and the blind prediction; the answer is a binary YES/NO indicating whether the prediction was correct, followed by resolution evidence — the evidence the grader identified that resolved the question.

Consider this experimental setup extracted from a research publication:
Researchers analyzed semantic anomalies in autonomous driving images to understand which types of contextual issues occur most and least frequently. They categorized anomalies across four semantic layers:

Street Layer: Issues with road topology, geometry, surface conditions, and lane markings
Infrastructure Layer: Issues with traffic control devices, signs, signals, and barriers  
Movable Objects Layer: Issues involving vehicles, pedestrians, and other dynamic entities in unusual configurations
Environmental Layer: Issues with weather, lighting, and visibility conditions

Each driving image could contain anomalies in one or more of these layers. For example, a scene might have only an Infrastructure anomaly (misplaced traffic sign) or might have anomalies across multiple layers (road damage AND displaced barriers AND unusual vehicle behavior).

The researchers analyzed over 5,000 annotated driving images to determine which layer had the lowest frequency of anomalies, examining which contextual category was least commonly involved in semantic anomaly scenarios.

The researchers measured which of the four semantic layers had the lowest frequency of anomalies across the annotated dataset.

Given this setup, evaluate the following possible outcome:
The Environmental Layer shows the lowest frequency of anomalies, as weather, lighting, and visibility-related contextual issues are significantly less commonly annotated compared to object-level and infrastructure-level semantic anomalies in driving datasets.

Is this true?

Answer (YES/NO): YES